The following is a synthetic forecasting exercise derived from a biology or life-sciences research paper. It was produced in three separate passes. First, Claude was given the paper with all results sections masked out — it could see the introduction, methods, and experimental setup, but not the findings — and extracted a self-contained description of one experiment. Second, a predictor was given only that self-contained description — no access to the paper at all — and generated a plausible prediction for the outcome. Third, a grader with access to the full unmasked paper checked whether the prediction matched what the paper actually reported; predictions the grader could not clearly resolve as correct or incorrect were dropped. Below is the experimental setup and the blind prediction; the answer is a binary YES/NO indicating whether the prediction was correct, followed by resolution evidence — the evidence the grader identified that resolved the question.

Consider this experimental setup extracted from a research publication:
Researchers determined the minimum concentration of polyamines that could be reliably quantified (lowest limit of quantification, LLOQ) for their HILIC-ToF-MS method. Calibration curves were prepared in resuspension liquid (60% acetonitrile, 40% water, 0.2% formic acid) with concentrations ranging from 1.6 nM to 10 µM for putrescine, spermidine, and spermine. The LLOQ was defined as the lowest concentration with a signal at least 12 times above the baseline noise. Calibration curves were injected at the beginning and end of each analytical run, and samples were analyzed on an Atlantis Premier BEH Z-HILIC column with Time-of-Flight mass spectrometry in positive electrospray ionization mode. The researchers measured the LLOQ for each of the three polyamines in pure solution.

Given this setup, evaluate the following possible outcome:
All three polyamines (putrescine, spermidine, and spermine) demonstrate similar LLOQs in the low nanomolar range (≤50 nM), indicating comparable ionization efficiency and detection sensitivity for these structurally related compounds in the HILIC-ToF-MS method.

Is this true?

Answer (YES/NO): NO